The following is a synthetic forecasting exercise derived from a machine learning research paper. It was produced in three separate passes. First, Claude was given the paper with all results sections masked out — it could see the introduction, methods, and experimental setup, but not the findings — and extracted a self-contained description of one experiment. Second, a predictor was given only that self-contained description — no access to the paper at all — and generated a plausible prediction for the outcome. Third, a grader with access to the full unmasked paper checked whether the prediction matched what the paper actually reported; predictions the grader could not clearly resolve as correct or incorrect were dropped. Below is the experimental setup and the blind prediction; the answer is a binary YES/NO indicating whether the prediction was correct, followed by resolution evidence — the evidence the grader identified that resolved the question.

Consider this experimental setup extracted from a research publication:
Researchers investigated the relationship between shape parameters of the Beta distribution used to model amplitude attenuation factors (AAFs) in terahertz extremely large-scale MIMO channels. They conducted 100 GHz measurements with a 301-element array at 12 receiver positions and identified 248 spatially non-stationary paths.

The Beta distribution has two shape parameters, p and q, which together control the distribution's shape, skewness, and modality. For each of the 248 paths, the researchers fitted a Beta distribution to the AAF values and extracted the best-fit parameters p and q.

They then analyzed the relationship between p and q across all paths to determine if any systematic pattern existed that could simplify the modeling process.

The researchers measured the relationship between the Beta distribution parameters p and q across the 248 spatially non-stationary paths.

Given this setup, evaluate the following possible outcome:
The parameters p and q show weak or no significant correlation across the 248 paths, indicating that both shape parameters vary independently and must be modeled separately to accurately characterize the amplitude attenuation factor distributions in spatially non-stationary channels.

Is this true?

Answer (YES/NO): NO